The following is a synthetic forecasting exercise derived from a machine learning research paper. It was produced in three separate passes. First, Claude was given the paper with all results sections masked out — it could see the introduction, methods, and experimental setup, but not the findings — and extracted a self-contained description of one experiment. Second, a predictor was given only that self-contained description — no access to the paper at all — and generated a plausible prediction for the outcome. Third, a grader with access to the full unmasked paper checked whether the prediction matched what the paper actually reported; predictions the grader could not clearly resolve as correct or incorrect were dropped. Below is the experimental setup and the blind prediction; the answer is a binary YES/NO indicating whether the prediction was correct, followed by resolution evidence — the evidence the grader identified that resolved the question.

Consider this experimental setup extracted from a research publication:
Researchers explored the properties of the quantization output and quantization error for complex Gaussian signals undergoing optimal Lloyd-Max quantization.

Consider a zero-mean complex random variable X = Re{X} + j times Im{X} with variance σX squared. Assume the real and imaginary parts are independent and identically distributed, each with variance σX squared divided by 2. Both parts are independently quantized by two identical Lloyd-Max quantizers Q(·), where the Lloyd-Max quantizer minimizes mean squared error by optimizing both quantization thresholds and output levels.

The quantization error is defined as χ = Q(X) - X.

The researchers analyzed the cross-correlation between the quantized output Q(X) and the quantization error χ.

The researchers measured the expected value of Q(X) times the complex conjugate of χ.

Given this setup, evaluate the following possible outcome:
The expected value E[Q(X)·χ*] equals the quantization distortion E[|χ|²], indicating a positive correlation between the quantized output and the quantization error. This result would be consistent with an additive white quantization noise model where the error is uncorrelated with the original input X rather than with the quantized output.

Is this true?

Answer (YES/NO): NO